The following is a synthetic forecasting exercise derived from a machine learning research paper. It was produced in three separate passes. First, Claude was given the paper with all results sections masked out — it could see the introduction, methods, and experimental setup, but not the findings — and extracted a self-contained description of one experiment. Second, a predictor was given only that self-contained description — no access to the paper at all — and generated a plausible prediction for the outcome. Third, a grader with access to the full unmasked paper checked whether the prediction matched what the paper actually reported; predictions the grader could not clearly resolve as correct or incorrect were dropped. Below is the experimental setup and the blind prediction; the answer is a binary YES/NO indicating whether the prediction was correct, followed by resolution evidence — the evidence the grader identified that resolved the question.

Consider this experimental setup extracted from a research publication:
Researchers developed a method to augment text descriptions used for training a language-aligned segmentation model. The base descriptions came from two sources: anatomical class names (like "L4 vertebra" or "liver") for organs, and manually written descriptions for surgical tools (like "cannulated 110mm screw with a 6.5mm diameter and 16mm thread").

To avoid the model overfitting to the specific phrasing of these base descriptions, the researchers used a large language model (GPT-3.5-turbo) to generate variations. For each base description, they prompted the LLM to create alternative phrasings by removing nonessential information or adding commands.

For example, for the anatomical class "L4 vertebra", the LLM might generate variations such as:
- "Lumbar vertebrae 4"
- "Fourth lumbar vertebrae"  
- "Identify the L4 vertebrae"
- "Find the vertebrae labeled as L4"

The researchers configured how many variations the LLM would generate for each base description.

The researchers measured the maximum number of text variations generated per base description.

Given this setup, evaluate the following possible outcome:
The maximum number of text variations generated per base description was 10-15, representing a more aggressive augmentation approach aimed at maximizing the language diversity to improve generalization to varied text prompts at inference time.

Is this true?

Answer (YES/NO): NO